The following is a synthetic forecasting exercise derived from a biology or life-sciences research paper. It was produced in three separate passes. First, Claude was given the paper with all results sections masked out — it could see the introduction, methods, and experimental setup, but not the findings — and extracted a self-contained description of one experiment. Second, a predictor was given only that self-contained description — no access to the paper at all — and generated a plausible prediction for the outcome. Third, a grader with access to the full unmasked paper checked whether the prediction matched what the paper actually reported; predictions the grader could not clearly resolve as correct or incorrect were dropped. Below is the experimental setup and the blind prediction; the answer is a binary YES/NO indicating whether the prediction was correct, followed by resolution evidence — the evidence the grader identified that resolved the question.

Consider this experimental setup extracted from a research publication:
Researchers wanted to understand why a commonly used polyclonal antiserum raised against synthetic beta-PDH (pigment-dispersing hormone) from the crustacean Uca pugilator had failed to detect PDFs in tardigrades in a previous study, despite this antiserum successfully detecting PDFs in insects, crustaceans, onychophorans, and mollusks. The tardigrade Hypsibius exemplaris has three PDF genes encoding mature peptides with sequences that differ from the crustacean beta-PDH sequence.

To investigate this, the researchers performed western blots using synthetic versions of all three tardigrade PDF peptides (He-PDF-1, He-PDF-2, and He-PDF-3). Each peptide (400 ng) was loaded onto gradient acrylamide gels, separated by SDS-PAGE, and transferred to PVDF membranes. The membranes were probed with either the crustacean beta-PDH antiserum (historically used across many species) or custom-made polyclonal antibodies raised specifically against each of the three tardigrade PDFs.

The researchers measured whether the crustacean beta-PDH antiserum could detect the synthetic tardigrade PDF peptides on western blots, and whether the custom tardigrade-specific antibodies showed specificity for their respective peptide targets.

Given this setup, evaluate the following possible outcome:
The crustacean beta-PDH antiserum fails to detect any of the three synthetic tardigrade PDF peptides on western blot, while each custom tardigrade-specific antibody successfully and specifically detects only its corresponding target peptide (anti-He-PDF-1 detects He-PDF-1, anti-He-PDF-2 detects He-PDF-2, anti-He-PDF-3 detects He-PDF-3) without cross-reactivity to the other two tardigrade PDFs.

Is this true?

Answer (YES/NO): YES